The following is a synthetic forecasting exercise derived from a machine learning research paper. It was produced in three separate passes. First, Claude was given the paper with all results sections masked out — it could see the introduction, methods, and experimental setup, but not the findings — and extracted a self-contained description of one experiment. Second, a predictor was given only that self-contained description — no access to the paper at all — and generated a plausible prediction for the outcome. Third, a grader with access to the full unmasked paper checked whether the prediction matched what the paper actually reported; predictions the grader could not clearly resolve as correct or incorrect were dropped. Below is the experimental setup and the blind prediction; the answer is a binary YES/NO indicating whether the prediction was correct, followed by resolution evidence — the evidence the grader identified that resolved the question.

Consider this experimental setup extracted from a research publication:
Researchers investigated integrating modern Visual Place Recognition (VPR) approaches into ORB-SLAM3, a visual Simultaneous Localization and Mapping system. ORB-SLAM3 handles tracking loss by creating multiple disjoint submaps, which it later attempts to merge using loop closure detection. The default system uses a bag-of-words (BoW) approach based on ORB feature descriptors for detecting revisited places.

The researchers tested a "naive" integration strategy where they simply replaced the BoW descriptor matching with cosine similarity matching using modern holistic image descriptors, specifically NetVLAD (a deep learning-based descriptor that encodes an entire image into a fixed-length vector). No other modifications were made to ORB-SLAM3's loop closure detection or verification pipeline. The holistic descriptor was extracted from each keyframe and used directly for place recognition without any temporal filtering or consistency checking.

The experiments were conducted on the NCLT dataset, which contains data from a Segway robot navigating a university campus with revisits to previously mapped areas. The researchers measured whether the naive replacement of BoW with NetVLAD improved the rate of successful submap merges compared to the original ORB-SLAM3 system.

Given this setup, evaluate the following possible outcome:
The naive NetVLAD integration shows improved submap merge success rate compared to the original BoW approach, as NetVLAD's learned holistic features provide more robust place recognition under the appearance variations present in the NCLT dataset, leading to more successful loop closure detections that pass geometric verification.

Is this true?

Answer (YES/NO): NO